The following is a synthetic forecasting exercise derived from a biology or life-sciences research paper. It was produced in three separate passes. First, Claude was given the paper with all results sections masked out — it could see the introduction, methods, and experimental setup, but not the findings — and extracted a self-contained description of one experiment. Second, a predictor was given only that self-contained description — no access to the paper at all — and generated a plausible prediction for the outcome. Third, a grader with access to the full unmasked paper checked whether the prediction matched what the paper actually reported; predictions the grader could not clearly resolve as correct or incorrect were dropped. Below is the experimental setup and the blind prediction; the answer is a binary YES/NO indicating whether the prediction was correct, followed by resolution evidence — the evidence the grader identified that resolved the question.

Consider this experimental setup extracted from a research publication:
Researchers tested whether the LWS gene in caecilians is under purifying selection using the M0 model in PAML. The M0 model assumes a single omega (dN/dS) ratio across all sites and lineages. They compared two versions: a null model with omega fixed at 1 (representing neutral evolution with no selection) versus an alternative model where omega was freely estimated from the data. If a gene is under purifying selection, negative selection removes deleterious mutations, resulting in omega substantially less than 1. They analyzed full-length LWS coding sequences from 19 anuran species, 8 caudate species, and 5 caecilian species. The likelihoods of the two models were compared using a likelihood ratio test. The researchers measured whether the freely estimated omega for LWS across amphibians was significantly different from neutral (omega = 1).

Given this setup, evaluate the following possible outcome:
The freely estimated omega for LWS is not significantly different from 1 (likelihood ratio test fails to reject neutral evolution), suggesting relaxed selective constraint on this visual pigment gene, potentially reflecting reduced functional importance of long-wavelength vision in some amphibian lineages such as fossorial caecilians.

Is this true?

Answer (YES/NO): NO